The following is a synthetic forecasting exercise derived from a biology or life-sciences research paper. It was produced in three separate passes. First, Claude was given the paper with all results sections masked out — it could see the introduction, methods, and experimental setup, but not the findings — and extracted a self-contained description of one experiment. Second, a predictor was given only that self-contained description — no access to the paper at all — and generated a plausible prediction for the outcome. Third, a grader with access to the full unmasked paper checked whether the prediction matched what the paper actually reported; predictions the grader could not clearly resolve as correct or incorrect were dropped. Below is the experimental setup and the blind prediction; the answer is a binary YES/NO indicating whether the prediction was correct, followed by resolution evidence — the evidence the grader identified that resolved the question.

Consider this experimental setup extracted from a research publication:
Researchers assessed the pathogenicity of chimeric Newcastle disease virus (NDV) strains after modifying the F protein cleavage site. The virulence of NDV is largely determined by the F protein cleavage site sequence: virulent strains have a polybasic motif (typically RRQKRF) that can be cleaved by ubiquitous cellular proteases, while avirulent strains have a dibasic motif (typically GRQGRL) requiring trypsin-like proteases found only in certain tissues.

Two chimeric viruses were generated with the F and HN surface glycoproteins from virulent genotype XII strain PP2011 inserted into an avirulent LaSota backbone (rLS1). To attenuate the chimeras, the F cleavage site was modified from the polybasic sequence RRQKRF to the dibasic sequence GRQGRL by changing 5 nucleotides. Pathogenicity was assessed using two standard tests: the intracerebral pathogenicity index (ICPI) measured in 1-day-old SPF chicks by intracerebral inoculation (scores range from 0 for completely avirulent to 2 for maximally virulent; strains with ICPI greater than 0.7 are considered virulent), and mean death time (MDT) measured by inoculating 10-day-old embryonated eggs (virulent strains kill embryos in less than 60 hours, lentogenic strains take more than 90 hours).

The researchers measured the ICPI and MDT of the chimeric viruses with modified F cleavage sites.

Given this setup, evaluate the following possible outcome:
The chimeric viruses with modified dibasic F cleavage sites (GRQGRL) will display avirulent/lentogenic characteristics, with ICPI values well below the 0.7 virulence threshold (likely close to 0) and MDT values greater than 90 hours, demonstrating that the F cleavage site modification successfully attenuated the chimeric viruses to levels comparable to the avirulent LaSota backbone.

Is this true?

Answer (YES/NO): YES